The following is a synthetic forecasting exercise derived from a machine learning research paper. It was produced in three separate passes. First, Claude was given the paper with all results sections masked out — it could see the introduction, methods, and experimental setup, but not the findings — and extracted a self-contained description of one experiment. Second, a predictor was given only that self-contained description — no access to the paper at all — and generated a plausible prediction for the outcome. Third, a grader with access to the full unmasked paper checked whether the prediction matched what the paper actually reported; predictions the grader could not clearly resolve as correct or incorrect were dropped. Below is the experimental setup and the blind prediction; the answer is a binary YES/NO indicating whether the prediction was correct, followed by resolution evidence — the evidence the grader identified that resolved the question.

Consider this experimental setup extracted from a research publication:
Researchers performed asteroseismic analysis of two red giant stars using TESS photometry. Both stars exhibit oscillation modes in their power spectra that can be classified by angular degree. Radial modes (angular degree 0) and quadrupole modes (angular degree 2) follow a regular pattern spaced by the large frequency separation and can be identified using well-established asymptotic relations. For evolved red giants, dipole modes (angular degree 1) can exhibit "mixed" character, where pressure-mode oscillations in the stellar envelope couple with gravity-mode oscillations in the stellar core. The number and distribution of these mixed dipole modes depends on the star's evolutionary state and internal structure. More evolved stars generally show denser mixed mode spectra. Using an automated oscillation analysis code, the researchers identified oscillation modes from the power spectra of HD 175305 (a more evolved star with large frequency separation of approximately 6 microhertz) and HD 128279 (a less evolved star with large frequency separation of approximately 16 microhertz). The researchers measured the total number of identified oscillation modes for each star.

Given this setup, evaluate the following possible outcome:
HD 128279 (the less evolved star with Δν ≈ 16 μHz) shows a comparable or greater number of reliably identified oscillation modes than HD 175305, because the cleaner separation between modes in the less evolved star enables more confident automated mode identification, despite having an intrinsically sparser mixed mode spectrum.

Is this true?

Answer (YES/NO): YES